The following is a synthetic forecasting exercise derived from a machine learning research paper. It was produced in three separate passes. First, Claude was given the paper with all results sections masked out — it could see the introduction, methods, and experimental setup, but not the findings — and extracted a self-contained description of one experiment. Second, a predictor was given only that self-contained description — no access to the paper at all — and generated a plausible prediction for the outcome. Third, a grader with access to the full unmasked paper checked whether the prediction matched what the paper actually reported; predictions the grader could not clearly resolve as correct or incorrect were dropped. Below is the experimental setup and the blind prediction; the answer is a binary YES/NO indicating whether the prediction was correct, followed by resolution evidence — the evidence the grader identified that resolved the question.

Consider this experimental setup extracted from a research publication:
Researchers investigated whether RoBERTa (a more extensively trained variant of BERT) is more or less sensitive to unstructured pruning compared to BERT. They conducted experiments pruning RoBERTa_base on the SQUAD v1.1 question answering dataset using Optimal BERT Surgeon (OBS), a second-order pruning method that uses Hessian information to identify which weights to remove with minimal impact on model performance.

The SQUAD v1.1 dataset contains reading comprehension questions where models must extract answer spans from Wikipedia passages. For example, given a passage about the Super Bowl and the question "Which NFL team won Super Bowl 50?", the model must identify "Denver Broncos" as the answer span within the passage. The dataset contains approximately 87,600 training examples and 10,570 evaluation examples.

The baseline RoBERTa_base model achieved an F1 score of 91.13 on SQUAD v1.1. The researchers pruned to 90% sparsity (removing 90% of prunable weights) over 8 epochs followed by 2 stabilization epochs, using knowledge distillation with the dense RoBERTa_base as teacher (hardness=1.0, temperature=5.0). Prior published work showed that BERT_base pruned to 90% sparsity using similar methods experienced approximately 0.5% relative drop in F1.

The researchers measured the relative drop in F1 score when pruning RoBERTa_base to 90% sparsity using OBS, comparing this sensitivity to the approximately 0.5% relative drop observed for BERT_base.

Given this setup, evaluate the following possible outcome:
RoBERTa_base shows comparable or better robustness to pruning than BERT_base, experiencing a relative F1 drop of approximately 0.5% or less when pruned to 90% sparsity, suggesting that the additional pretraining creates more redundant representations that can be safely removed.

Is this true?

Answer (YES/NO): NO